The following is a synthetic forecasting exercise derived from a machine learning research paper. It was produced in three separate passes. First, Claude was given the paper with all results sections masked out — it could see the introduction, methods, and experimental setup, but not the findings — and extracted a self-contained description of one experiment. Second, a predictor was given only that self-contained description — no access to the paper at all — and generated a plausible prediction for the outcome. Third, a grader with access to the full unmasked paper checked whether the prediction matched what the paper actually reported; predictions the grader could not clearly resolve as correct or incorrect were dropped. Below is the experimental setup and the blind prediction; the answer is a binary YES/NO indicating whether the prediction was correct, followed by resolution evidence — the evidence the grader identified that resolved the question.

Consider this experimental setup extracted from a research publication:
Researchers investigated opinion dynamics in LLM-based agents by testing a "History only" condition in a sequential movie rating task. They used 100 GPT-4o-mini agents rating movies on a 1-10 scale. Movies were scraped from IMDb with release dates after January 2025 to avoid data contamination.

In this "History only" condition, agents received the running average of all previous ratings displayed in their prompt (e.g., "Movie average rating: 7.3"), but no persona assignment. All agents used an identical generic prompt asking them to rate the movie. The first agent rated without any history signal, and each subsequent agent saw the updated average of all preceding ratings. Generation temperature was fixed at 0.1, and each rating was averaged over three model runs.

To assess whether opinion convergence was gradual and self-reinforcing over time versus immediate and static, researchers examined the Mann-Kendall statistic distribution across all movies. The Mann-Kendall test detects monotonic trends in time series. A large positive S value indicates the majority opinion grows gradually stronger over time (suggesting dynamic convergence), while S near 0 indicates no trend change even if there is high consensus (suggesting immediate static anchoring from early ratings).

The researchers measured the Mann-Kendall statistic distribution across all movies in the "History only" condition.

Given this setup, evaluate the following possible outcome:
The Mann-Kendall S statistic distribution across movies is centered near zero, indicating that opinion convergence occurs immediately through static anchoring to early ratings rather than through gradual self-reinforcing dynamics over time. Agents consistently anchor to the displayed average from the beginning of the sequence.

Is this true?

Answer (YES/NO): YES